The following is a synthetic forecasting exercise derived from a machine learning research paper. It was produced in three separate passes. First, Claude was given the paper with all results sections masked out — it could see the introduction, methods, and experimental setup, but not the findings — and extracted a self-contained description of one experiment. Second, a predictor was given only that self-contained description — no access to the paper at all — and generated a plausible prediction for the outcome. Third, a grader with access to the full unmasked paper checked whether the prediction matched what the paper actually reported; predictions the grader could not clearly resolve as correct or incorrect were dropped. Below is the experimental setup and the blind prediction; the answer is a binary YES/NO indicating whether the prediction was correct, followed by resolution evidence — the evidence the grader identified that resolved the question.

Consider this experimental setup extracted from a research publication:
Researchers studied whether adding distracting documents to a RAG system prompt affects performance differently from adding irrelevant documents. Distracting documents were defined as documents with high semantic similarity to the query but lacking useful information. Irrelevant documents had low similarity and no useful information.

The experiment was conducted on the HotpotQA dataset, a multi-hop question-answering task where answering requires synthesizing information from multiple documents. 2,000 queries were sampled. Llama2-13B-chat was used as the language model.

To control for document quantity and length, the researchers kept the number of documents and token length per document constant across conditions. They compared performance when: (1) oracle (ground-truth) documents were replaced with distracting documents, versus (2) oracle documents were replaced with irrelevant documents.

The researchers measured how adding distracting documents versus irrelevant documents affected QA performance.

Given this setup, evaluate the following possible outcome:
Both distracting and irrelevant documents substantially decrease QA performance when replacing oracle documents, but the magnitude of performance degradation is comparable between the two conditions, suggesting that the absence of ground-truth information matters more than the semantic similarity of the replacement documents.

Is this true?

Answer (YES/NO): NO